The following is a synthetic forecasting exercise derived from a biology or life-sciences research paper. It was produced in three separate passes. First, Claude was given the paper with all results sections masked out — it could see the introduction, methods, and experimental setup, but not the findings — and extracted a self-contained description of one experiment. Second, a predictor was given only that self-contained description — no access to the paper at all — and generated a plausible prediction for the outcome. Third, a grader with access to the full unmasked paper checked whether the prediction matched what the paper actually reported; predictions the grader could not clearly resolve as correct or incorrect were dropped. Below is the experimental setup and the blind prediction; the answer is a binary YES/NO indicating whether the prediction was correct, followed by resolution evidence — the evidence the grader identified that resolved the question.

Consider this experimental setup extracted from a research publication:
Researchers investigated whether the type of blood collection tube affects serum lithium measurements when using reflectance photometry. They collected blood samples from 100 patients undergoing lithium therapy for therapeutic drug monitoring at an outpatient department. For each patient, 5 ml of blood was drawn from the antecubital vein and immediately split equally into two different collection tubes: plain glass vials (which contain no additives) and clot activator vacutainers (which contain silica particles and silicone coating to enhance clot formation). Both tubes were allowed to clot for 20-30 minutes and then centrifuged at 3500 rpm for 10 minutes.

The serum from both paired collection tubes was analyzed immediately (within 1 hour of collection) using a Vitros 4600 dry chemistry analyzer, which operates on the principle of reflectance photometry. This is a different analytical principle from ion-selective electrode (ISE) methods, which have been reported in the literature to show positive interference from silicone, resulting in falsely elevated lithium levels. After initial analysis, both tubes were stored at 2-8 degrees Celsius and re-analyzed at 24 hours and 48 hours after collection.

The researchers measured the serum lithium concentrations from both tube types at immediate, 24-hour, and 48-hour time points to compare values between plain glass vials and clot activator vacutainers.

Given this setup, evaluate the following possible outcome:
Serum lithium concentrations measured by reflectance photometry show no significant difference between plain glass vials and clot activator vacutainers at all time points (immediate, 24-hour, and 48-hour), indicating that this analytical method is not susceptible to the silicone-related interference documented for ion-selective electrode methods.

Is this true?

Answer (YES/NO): NO